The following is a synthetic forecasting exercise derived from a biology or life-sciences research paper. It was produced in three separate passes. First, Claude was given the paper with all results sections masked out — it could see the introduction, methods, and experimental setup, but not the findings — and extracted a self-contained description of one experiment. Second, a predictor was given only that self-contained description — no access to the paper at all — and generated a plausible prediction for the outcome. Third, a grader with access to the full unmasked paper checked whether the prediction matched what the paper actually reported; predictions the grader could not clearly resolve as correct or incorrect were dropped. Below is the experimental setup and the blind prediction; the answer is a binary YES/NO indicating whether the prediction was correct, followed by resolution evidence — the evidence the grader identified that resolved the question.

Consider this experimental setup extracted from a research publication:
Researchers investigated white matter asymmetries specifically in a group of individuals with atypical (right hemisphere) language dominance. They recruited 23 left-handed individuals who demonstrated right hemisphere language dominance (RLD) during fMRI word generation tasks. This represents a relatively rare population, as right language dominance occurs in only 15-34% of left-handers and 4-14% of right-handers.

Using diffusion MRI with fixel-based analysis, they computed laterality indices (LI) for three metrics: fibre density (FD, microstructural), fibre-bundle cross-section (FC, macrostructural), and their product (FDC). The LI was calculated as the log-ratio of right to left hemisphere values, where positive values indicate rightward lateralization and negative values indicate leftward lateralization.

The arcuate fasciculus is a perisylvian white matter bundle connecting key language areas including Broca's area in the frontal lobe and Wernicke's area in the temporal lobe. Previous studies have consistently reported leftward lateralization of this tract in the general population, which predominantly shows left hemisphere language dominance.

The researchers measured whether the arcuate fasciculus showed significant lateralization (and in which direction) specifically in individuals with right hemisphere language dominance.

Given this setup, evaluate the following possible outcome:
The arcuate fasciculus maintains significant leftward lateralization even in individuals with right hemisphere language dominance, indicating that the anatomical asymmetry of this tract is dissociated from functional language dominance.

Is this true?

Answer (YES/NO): YES